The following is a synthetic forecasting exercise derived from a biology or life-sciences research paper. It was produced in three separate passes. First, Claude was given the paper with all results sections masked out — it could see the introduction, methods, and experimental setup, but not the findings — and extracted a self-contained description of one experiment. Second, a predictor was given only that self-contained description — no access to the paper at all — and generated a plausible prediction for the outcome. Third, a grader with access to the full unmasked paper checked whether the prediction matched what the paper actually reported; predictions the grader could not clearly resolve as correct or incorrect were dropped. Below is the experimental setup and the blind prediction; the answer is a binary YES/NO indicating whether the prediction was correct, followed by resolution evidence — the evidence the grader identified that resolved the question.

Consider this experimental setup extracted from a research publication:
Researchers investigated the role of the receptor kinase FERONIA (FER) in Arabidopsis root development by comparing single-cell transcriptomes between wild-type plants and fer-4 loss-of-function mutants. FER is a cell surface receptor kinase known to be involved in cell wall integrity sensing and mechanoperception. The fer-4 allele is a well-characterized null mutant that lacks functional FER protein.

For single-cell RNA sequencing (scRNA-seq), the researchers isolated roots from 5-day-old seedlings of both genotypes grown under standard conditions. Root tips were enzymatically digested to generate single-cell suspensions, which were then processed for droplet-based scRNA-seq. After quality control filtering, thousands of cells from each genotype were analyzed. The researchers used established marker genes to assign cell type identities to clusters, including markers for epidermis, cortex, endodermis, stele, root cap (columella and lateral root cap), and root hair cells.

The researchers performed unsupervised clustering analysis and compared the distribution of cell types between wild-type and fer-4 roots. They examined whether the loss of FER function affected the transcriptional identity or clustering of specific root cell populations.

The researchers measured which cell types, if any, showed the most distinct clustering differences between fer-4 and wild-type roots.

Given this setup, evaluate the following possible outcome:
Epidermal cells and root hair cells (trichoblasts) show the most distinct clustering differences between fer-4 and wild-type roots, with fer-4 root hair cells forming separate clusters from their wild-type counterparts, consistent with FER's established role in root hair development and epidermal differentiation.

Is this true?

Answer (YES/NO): NO